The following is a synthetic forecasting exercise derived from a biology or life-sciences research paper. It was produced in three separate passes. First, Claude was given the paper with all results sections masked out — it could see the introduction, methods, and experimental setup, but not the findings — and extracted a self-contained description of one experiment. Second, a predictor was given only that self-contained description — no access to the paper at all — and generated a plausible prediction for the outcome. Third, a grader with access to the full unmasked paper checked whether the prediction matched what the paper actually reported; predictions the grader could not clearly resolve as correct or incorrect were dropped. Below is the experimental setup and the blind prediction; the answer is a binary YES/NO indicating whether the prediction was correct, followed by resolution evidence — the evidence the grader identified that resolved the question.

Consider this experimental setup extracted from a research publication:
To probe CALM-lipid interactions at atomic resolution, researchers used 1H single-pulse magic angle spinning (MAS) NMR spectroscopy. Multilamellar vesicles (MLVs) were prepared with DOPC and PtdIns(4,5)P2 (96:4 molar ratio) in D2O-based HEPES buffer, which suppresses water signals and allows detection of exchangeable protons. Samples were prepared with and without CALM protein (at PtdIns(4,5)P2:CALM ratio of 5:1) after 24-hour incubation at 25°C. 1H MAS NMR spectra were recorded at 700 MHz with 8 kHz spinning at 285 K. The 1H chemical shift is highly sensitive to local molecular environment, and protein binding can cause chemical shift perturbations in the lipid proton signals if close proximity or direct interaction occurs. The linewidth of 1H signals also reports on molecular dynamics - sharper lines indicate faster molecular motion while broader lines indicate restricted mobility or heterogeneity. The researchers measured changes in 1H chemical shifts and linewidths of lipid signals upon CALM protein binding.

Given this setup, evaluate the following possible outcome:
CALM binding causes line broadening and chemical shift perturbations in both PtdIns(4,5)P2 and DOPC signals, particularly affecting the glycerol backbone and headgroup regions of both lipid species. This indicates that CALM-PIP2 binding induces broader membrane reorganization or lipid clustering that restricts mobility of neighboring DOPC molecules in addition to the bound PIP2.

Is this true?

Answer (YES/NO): YES